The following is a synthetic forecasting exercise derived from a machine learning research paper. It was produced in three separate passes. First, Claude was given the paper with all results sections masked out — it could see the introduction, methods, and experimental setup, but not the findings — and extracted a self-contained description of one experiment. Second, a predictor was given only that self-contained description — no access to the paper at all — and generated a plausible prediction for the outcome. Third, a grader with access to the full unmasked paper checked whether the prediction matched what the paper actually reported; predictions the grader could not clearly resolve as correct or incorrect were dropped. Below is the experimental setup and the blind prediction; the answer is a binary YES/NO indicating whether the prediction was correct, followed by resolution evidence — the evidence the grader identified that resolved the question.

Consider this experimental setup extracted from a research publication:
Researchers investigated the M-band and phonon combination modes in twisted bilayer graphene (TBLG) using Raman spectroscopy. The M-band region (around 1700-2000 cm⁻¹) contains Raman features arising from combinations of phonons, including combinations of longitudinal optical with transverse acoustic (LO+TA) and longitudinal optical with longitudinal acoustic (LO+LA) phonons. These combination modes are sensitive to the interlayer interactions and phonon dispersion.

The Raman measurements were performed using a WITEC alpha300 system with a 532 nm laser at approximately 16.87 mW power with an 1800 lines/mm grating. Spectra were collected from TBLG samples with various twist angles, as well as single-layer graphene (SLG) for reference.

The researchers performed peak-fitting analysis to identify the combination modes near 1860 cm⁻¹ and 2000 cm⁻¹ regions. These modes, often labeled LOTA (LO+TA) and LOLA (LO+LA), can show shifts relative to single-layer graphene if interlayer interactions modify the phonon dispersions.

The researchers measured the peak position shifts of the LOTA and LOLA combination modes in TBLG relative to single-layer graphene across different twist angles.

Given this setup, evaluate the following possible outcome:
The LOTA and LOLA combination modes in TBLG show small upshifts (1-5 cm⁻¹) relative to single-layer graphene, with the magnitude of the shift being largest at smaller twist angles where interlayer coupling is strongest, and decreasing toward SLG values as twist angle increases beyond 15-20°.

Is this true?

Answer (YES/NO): NO